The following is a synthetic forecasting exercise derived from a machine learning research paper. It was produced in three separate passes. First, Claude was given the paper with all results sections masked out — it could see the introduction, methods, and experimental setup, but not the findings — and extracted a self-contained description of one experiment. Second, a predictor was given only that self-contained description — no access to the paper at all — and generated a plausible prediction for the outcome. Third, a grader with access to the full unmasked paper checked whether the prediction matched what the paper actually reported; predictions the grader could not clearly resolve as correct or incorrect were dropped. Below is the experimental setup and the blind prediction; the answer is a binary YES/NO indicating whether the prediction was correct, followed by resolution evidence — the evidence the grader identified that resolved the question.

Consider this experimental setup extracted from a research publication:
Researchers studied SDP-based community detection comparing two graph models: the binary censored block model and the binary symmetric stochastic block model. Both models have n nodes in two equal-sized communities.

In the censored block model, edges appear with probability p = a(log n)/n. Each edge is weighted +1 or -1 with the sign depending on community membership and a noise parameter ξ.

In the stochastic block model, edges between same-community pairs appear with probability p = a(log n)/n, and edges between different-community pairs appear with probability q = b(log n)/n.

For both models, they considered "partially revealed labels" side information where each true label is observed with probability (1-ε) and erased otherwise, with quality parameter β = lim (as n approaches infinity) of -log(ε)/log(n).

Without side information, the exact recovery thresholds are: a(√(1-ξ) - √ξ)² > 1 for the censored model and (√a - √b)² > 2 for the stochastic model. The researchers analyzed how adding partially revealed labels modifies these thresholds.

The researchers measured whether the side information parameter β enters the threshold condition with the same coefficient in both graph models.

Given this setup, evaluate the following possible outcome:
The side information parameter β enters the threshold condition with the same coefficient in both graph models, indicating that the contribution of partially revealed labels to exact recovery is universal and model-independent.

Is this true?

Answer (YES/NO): NO